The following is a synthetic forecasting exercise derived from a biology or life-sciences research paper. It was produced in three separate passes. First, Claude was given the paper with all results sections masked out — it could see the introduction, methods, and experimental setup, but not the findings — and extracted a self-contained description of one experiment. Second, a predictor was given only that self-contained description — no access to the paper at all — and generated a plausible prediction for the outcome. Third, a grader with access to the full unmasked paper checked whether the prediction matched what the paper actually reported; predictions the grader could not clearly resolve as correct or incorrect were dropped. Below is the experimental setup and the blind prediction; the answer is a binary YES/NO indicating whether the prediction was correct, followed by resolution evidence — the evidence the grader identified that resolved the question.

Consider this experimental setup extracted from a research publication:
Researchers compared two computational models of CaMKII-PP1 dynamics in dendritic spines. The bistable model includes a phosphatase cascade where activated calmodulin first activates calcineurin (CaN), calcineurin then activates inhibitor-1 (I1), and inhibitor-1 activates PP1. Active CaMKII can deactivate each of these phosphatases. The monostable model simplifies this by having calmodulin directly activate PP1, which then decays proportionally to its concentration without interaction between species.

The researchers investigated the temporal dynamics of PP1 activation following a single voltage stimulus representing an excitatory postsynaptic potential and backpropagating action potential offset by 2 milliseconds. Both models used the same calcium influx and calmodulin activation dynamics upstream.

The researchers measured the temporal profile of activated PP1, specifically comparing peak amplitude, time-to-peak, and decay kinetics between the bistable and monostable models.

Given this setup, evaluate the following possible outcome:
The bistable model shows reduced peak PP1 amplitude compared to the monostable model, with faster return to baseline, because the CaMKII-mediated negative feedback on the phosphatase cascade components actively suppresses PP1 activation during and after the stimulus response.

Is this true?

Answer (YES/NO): NO